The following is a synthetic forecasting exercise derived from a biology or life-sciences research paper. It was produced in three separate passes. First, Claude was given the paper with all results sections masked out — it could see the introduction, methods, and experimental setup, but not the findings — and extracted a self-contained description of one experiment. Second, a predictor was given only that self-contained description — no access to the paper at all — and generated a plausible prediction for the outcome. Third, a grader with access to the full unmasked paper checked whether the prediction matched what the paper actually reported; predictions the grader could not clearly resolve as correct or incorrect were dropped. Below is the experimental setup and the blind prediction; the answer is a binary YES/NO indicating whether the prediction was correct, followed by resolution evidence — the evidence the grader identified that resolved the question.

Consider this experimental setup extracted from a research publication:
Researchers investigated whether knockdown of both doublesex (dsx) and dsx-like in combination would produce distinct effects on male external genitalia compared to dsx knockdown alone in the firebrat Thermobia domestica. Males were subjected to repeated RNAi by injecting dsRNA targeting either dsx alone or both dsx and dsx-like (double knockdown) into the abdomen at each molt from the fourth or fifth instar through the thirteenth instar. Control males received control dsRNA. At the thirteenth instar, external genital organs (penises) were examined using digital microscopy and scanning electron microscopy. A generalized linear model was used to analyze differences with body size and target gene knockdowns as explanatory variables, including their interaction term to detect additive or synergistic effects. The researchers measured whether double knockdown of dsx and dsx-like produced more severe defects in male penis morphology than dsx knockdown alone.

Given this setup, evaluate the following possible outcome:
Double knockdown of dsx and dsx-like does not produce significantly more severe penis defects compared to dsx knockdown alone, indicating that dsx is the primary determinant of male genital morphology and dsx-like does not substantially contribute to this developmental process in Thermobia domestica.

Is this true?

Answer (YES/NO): YES